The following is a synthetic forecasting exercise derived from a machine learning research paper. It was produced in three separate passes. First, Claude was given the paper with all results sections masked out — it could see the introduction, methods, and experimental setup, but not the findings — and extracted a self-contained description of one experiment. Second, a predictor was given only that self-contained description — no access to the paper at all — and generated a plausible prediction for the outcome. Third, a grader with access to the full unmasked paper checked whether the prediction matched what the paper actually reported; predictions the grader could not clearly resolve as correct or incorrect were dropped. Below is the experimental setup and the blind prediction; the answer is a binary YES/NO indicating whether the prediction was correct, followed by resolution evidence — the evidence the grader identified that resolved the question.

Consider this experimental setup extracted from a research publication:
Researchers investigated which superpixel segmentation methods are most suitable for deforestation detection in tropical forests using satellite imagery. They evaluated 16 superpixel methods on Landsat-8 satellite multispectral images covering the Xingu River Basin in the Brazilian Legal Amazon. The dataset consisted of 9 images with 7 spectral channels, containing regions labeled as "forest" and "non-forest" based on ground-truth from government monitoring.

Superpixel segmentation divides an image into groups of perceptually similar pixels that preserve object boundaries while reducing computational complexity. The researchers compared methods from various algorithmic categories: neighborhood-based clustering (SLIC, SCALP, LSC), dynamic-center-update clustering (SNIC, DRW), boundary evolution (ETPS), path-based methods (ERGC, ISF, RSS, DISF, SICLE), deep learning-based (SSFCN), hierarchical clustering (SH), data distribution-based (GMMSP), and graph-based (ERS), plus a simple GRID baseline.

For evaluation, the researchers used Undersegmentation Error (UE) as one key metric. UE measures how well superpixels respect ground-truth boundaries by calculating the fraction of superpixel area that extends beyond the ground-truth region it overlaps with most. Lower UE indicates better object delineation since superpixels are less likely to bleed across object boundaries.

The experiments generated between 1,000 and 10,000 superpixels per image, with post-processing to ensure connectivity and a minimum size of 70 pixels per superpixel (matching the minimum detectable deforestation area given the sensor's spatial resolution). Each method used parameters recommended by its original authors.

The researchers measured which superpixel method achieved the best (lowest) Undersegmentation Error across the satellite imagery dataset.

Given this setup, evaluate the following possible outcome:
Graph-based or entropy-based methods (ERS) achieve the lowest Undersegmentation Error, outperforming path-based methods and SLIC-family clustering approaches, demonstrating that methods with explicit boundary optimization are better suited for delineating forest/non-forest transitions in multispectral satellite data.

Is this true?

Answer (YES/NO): YES